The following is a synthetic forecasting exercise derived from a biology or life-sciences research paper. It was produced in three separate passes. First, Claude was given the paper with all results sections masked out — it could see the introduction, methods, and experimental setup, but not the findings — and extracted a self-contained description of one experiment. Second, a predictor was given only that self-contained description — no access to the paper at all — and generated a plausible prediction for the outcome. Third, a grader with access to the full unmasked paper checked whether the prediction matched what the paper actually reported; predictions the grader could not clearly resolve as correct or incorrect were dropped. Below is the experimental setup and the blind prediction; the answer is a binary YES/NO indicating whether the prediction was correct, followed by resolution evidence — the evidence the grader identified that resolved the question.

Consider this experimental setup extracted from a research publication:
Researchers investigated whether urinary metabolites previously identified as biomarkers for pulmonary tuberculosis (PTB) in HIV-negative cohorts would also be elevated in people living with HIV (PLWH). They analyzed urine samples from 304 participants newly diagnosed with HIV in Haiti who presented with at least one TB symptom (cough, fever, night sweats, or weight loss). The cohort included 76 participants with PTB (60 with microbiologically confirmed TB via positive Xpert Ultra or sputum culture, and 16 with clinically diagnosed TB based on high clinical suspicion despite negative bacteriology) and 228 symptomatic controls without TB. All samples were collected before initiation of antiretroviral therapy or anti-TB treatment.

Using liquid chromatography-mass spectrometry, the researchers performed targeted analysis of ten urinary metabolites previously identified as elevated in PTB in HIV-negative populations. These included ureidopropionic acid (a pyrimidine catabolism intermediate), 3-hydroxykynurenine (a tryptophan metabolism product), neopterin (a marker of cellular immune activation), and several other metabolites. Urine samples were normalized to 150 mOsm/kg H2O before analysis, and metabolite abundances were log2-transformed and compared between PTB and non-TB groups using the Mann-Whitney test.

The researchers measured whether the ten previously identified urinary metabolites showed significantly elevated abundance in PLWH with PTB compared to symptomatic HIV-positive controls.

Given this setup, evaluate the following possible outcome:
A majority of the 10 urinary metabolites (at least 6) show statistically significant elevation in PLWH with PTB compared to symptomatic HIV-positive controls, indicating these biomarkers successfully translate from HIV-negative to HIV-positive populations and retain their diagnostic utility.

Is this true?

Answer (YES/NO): NO